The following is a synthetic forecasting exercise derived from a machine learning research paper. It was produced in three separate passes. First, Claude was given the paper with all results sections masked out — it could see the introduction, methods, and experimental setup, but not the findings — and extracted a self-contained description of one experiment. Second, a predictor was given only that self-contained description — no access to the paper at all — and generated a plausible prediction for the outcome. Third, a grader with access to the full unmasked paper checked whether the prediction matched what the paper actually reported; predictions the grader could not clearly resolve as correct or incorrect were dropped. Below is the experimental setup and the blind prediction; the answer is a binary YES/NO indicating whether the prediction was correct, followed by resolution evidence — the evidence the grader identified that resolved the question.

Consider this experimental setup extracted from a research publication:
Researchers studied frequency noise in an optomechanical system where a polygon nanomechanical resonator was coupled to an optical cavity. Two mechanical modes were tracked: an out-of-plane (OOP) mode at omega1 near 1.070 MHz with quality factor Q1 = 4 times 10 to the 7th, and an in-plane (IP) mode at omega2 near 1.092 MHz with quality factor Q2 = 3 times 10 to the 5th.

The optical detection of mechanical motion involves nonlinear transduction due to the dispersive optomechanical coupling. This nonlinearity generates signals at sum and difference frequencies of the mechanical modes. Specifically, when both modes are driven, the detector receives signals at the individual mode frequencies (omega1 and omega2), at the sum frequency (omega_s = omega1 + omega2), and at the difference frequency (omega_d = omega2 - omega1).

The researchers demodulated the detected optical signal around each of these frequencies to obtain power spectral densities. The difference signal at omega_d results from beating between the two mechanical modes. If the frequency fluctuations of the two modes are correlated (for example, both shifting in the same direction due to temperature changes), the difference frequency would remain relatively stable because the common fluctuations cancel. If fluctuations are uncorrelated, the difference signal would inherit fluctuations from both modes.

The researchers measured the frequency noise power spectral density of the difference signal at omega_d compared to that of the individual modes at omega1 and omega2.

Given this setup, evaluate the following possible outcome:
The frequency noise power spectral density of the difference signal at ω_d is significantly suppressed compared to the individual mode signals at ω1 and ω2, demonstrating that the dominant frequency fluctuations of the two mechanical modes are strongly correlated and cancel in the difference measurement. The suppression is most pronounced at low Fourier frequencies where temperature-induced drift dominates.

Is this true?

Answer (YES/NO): YES